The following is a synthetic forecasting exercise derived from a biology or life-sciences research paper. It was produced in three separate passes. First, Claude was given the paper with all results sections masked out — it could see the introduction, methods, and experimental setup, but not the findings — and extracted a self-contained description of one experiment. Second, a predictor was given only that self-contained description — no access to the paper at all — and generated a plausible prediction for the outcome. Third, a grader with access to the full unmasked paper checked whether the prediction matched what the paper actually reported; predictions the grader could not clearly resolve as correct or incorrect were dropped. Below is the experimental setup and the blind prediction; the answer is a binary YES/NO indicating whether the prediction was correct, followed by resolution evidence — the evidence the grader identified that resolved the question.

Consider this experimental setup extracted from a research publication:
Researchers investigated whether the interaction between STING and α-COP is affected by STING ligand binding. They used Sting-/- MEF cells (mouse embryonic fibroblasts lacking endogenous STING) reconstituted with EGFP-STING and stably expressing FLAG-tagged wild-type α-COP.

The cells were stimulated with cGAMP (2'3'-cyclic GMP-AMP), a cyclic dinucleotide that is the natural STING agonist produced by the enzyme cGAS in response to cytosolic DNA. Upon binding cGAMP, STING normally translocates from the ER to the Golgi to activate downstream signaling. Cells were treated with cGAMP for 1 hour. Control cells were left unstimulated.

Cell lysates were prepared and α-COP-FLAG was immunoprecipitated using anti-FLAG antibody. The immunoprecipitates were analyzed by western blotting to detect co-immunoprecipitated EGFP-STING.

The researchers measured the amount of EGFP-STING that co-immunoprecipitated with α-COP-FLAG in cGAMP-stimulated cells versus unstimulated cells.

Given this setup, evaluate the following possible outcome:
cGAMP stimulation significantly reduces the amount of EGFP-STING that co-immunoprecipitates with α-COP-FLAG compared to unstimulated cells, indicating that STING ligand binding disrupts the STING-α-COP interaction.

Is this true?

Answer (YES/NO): YES